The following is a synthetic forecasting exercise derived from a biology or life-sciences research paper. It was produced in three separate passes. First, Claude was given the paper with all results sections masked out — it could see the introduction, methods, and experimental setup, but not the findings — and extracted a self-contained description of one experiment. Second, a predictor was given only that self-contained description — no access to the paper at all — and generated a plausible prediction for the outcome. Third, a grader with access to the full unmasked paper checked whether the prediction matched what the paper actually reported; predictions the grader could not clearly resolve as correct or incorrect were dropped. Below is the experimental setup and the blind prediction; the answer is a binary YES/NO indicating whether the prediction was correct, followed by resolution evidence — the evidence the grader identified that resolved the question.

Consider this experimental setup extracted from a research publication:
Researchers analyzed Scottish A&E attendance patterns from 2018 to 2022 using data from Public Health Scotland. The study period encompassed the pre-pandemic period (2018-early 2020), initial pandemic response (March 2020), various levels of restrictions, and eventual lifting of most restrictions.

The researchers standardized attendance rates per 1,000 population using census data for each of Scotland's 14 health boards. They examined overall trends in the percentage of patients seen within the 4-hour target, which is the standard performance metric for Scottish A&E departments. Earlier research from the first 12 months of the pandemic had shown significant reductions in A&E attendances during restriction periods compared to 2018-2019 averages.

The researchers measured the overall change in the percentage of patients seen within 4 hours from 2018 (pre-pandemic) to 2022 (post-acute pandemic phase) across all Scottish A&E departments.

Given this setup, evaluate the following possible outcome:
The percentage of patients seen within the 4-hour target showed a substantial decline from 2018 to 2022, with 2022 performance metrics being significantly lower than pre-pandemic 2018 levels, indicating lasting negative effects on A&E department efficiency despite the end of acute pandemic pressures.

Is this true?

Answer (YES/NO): YES